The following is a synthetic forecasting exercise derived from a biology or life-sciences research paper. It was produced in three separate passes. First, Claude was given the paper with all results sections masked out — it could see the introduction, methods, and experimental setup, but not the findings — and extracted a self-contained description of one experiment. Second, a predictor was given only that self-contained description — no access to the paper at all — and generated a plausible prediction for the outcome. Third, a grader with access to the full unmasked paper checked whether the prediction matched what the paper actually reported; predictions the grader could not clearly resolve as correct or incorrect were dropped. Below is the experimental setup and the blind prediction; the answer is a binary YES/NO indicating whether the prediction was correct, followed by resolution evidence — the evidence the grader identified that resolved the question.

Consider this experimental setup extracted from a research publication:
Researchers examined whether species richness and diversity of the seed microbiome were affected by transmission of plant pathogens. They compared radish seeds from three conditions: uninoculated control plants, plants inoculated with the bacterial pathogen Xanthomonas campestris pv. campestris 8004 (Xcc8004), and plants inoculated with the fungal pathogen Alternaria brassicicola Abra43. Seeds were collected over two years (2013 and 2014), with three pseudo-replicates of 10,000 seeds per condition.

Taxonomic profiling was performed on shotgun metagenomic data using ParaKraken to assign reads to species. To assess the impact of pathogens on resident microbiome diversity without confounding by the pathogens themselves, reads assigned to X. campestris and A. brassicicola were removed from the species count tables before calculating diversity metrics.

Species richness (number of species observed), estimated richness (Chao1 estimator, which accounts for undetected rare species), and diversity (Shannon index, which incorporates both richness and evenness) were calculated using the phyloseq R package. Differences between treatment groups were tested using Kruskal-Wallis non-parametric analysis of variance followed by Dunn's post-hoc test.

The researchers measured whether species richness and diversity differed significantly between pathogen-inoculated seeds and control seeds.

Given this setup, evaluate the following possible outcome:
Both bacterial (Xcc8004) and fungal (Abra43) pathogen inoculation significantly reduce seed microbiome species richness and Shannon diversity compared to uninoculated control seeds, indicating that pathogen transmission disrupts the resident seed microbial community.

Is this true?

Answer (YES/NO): NO